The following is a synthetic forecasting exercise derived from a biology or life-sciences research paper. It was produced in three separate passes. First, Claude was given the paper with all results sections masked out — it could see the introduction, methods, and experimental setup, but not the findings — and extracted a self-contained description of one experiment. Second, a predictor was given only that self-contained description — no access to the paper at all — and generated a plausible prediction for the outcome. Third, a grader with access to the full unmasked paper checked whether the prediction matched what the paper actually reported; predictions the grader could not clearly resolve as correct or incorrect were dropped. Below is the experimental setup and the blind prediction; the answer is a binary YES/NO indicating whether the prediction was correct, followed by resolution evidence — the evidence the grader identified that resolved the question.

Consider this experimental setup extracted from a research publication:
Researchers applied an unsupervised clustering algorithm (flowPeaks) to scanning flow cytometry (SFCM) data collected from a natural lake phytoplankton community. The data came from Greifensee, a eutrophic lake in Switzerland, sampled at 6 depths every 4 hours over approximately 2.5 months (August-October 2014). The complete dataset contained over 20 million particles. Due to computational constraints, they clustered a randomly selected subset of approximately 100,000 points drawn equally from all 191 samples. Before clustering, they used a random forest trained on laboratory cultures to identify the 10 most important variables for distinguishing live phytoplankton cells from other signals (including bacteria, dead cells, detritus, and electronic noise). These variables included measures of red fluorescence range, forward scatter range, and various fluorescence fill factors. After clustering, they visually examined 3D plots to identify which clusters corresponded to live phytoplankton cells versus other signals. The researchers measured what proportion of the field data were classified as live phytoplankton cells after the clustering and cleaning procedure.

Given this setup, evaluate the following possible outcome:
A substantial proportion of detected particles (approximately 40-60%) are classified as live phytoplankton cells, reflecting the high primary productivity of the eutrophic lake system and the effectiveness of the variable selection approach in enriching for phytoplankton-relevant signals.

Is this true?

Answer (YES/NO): NO